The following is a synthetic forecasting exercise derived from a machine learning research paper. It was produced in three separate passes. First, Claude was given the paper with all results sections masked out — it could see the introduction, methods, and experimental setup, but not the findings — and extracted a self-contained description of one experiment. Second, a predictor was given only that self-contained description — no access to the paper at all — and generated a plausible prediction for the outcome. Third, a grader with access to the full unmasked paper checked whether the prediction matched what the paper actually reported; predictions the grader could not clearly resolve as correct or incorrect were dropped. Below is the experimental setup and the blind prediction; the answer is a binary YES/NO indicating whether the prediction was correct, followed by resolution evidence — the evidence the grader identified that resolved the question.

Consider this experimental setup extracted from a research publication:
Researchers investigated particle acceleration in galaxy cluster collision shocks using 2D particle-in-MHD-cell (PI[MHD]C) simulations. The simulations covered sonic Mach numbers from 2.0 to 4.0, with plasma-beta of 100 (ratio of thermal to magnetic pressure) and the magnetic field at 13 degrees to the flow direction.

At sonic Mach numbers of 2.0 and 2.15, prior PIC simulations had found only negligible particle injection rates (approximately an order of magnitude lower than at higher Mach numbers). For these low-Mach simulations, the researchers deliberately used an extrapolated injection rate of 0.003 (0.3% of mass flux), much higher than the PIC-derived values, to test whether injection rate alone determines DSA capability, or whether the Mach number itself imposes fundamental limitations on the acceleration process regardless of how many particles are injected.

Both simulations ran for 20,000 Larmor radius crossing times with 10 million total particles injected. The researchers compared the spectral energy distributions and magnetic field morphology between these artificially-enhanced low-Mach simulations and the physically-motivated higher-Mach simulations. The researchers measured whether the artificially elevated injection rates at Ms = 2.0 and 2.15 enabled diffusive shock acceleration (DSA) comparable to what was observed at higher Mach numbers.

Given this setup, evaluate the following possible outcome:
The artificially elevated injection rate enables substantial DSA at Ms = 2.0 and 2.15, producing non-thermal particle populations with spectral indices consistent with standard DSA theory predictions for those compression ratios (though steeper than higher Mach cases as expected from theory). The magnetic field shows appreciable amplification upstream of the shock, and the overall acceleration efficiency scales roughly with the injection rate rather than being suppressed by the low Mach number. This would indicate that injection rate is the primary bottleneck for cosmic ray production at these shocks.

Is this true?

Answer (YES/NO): NO